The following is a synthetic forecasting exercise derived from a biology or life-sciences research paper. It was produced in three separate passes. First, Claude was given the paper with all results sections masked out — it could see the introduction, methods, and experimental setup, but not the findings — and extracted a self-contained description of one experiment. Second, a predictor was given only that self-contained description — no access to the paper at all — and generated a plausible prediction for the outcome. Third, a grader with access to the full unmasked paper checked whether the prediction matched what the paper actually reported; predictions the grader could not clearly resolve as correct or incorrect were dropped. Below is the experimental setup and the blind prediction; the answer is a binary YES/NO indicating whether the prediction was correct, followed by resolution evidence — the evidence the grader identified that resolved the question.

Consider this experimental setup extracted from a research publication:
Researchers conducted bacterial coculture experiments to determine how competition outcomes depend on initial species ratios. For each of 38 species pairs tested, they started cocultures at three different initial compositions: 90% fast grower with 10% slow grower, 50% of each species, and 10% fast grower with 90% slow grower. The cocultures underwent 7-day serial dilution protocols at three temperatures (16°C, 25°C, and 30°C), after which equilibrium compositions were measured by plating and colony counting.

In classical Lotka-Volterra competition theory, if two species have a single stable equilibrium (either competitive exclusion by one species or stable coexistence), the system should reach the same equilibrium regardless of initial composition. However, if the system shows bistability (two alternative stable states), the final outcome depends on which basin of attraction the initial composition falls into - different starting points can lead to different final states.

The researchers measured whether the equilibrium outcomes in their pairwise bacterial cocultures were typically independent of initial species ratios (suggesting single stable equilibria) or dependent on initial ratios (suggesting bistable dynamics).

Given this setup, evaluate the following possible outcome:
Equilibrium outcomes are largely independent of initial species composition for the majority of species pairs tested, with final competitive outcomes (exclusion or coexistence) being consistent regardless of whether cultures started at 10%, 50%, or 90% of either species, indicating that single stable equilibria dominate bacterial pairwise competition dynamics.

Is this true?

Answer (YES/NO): YES